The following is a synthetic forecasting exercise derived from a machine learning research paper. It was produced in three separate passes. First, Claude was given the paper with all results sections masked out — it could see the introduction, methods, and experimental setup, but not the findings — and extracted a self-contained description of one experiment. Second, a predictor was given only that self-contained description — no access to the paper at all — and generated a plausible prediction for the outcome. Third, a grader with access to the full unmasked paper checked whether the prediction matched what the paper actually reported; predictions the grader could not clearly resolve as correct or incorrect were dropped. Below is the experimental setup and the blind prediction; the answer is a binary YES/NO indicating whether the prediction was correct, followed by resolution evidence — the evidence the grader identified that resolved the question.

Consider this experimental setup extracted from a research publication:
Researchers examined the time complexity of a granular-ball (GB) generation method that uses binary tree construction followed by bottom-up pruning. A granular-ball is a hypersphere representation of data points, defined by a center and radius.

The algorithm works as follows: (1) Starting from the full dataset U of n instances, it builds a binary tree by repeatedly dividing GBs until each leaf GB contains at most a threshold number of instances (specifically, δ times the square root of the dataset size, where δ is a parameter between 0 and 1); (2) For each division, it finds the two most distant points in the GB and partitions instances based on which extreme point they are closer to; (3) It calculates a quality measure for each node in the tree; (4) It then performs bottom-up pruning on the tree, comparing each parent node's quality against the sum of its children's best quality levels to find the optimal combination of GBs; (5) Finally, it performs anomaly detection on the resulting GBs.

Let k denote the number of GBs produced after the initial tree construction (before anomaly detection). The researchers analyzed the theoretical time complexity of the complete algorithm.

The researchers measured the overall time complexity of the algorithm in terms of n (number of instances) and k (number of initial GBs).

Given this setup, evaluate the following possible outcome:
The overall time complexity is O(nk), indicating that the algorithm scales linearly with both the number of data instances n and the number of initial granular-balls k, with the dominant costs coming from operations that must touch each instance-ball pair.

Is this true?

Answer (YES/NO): NO